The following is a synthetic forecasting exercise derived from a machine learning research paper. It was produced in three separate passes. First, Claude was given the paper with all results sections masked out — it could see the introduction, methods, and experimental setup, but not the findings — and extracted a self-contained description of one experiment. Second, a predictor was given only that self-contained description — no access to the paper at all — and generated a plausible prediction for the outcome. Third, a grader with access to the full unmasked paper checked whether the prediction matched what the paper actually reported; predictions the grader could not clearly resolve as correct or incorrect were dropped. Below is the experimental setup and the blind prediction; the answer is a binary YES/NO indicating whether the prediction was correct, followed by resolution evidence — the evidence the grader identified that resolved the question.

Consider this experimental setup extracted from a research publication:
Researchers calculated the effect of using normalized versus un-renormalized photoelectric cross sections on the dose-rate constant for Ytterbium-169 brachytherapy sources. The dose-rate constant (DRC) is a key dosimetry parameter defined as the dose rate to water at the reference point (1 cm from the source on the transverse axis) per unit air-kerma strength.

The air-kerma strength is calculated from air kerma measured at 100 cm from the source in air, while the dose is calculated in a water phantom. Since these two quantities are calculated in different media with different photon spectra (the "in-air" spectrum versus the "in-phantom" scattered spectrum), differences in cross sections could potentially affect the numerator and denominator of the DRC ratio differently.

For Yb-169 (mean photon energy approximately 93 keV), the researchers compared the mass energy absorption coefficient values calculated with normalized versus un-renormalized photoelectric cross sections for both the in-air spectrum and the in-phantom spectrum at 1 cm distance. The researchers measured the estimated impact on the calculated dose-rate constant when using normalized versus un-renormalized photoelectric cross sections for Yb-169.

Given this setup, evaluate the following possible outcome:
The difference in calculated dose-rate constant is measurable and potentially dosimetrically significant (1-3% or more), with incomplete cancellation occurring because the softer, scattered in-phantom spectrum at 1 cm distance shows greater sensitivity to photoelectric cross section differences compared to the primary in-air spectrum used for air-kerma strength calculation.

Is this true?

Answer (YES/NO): NO